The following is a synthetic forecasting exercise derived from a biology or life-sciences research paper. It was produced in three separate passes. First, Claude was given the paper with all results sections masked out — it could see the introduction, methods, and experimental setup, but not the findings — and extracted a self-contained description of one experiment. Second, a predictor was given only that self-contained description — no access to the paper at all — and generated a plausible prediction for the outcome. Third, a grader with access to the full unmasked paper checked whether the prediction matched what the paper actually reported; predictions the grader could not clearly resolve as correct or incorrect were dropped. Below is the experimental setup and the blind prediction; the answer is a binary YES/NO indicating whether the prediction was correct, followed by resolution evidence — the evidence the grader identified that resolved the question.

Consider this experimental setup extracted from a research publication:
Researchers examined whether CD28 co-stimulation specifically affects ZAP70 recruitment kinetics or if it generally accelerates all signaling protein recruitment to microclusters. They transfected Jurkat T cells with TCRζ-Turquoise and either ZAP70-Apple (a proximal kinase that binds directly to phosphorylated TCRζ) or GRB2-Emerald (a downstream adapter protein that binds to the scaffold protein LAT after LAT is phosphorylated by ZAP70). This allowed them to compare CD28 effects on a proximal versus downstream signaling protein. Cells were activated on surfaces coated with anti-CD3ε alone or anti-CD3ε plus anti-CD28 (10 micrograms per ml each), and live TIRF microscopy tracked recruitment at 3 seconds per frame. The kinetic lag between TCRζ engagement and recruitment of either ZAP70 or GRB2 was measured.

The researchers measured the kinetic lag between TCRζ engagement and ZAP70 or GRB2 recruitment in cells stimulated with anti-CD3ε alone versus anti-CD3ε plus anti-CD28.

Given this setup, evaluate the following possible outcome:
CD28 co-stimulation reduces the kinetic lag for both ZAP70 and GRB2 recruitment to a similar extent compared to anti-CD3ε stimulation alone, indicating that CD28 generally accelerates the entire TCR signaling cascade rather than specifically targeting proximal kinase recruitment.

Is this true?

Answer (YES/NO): NO